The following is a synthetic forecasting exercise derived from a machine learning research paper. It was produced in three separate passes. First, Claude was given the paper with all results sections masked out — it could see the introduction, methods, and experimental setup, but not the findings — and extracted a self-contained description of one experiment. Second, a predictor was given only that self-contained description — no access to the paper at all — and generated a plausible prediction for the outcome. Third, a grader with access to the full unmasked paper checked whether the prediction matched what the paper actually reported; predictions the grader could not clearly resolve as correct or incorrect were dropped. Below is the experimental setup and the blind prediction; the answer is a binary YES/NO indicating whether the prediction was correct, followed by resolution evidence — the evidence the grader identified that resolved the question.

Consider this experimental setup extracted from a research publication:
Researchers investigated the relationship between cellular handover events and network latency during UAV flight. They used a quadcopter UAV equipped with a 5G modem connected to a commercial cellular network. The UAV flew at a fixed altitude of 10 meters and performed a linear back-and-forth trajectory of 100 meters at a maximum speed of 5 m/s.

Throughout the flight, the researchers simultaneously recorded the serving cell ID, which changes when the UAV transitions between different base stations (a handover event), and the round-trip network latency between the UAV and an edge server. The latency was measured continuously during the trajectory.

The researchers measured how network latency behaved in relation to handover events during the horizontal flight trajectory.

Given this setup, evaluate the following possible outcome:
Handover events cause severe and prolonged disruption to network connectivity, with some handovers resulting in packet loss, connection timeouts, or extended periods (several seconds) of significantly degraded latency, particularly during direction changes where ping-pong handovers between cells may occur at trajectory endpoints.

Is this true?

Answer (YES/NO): NO